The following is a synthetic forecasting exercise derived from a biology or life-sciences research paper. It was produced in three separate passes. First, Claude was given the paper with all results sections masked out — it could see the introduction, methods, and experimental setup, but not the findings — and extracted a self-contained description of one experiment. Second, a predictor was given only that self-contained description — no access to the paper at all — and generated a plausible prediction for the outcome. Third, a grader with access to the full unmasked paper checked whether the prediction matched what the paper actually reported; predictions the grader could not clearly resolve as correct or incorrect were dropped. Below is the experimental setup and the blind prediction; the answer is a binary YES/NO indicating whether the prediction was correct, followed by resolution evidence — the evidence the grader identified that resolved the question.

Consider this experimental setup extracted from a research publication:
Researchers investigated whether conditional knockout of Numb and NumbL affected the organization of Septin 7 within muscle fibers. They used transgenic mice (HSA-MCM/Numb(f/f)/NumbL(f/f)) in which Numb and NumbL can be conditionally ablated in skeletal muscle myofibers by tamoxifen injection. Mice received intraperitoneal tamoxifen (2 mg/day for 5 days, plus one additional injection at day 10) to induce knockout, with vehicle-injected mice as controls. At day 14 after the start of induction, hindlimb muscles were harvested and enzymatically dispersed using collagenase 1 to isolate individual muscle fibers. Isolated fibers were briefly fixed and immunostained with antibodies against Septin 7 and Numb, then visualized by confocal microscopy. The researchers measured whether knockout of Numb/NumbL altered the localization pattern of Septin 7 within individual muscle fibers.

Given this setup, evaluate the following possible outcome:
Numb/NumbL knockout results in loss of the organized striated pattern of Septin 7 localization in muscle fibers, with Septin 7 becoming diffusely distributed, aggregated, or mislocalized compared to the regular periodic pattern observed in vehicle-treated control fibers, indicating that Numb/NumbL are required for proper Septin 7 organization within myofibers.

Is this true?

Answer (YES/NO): YES